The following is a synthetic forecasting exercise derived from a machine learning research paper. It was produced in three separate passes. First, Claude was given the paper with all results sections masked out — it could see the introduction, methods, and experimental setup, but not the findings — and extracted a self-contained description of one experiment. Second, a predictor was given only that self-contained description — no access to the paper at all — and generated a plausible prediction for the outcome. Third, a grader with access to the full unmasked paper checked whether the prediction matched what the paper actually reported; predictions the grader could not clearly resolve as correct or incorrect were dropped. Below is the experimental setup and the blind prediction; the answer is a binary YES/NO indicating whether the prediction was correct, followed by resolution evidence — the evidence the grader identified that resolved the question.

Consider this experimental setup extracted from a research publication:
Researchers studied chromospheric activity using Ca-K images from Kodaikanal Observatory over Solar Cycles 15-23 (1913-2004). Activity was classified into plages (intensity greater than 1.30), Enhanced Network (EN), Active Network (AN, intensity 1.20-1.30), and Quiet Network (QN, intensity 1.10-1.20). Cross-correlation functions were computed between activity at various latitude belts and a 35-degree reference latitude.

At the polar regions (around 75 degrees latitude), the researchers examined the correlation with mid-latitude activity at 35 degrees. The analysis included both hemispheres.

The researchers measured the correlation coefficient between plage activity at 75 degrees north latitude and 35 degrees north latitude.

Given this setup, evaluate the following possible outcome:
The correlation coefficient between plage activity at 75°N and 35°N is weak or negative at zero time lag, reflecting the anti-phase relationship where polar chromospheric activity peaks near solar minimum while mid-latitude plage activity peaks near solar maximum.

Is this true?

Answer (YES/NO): YES